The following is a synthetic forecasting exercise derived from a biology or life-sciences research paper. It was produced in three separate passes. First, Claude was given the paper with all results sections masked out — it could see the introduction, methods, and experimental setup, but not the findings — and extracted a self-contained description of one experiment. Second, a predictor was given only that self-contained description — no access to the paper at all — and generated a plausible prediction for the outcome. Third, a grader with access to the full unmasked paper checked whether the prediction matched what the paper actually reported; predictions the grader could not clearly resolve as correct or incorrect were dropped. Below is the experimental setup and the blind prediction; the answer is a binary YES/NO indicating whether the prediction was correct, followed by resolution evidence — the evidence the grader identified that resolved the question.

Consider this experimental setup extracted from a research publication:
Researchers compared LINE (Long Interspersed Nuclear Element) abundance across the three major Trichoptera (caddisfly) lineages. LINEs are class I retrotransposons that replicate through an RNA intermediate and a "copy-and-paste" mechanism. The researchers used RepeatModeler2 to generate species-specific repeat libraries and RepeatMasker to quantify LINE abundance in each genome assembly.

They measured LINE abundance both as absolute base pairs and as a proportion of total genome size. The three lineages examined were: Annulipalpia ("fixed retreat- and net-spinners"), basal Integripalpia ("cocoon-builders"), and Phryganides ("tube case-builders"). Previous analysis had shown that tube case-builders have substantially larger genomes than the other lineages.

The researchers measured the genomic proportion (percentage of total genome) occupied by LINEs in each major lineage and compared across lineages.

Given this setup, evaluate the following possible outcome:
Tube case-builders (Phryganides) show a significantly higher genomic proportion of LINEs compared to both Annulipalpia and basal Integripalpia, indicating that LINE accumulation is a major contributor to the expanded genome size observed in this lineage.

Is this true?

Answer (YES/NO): YES